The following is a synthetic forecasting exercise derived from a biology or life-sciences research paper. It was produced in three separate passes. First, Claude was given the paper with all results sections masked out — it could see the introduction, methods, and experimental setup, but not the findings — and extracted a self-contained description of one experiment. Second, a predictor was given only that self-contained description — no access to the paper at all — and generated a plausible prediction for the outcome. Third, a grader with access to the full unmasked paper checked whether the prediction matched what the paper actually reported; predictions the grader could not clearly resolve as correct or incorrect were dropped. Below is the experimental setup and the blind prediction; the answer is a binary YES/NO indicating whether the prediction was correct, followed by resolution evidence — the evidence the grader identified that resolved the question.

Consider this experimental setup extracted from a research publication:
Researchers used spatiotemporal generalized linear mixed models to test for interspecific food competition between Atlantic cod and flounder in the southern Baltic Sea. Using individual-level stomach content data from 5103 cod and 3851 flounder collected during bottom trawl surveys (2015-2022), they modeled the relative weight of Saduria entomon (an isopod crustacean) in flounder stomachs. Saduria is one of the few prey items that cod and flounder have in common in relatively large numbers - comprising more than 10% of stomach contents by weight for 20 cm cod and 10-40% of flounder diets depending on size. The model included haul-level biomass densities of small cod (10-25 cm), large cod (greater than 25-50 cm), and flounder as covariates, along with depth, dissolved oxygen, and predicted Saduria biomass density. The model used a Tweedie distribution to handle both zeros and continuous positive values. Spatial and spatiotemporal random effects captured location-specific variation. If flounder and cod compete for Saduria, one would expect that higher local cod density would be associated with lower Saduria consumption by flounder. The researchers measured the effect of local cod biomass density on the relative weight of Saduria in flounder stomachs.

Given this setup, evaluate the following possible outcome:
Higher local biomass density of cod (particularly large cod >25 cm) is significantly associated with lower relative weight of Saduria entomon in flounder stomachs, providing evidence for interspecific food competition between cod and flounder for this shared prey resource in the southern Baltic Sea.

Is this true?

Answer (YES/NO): NO